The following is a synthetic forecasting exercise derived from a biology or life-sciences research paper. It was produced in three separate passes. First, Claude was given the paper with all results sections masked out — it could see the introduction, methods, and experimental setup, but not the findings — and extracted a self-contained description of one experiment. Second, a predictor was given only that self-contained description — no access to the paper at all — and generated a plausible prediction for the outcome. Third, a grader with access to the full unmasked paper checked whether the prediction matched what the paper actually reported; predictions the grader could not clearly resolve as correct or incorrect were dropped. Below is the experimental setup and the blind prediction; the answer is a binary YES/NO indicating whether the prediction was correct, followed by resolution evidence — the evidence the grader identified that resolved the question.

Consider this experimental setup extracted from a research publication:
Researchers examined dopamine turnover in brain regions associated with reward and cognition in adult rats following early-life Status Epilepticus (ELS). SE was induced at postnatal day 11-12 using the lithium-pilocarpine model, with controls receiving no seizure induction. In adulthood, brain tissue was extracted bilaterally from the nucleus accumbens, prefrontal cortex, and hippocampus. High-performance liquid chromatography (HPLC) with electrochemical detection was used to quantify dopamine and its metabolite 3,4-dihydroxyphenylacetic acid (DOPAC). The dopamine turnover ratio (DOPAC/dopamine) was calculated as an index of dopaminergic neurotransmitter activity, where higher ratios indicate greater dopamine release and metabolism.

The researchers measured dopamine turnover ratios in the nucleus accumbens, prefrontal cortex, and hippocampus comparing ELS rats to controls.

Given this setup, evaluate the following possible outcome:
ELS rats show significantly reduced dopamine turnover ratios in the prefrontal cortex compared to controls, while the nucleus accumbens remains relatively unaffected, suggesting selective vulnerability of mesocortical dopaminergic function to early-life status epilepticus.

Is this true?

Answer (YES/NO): NO